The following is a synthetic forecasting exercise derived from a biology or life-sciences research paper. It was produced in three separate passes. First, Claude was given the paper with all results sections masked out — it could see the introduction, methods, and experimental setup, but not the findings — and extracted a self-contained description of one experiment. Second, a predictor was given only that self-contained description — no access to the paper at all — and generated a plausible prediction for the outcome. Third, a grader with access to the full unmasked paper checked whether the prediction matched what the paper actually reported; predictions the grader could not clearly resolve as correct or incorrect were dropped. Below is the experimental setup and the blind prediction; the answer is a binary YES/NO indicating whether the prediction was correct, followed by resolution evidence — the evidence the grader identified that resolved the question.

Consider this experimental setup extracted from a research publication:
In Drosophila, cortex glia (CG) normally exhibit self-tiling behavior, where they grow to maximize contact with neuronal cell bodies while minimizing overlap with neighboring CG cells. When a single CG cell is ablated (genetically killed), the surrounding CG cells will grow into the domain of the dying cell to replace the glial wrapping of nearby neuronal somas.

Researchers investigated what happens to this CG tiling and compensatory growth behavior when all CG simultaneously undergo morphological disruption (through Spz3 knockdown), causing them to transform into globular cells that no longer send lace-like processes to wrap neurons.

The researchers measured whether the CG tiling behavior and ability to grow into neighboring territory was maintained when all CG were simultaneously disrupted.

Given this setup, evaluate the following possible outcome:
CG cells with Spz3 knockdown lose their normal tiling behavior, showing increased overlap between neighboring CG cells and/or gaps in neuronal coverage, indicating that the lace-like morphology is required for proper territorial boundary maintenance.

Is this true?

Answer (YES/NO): YES